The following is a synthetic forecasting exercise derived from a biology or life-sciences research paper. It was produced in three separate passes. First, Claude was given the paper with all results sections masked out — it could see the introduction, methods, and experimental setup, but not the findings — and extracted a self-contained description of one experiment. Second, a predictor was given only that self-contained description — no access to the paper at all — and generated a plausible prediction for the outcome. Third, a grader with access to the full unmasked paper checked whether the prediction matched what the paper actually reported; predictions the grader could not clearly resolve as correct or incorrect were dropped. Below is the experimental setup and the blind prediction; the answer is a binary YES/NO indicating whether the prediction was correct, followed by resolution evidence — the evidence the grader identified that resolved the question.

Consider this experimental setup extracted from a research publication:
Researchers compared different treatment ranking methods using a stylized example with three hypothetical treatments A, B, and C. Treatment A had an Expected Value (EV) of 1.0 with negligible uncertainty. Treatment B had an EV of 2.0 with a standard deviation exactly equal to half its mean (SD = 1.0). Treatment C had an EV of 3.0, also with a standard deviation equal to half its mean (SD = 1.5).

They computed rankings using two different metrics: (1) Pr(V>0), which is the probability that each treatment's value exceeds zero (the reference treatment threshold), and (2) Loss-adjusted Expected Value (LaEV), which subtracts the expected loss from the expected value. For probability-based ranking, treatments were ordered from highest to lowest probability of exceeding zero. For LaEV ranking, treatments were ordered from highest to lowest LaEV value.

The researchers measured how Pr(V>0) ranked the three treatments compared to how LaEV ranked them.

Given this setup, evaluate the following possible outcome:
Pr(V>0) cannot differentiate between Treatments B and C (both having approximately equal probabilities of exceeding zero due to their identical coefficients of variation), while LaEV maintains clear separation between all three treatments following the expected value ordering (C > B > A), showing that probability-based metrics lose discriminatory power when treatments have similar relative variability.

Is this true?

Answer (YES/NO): YES